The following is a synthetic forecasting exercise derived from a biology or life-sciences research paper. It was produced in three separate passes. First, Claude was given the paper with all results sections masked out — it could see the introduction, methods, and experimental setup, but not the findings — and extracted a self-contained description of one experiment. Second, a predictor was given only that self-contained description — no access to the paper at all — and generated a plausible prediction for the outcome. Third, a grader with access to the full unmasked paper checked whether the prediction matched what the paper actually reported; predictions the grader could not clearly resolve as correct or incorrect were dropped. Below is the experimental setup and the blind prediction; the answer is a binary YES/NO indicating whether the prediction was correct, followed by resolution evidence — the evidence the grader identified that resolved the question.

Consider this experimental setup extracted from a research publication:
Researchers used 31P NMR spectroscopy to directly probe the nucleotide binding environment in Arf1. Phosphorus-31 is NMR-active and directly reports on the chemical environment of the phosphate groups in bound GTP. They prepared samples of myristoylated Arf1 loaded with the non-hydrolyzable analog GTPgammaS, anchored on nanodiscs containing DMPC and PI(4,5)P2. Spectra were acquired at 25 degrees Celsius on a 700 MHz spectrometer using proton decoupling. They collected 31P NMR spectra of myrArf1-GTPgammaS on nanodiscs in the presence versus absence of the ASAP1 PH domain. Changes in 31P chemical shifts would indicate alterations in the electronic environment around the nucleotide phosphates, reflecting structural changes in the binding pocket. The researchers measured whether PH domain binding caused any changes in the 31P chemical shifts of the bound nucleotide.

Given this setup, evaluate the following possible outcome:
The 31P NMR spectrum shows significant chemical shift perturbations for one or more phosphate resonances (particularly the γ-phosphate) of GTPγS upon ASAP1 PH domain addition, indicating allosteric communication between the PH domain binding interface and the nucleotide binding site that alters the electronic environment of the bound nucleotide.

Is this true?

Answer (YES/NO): YES